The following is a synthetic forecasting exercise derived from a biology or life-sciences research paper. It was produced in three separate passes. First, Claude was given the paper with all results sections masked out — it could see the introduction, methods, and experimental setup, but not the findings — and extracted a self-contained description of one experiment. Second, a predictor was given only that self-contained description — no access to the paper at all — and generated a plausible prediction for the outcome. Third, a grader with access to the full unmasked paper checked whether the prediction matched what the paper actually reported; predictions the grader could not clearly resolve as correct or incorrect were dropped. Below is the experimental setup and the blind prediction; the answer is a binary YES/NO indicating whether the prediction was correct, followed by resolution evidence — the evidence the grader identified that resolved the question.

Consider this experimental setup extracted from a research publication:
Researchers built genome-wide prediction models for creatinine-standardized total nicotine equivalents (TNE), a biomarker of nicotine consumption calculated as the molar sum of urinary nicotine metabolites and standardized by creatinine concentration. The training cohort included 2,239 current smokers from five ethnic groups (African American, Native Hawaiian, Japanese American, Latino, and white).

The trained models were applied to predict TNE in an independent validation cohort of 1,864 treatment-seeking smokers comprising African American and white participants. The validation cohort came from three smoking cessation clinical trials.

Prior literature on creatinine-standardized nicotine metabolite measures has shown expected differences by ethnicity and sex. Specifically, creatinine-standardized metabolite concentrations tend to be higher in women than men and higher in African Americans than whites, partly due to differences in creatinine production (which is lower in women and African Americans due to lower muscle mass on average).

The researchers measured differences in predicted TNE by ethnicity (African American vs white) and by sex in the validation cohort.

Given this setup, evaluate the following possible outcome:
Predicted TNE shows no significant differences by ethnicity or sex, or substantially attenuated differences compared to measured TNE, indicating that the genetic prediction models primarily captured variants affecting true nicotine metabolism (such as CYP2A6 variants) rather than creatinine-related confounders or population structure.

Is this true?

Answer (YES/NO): NO